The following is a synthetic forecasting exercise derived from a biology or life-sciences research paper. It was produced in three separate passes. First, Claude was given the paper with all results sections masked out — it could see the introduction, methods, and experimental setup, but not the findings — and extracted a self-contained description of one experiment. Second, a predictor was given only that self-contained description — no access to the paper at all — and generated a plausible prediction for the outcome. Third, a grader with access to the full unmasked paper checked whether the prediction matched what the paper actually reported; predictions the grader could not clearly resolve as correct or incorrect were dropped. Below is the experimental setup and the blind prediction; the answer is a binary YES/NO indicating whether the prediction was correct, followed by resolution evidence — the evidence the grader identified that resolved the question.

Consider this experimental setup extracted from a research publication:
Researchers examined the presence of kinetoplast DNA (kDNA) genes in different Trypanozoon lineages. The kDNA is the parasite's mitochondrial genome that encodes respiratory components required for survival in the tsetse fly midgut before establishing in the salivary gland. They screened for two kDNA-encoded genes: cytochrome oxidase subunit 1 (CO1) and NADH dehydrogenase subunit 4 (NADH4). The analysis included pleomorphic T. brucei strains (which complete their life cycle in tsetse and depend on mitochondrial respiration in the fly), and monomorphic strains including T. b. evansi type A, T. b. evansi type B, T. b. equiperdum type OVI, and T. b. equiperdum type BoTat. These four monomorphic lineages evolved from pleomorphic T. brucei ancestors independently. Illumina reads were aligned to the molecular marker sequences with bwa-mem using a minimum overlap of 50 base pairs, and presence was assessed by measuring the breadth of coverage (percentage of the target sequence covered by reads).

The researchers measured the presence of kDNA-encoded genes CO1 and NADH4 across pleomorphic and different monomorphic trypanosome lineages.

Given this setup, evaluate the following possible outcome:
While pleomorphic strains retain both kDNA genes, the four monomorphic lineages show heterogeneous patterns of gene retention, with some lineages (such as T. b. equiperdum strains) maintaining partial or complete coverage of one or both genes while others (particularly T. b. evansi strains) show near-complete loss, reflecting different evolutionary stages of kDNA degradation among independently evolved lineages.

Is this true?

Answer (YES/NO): YES